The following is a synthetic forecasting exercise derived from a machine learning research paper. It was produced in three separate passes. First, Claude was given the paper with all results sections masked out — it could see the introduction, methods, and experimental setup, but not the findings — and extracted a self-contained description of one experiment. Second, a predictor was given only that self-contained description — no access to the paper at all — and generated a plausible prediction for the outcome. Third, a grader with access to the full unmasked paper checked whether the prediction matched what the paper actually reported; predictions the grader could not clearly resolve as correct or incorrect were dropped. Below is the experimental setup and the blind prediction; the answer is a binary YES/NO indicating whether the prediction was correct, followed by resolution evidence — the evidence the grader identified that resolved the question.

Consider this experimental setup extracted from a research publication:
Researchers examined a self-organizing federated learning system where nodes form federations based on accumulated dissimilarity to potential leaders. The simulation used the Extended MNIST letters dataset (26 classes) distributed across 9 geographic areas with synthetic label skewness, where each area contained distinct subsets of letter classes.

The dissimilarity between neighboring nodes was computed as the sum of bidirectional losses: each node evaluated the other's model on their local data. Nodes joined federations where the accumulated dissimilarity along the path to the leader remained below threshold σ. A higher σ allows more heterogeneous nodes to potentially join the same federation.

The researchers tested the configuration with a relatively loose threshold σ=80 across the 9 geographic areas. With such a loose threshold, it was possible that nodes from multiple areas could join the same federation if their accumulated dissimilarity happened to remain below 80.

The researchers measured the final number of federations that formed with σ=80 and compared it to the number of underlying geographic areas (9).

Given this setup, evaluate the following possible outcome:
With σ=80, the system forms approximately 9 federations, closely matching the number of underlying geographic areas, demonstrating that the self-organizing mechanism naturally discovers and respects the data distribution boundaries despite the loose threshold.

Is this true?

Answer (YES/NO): NO